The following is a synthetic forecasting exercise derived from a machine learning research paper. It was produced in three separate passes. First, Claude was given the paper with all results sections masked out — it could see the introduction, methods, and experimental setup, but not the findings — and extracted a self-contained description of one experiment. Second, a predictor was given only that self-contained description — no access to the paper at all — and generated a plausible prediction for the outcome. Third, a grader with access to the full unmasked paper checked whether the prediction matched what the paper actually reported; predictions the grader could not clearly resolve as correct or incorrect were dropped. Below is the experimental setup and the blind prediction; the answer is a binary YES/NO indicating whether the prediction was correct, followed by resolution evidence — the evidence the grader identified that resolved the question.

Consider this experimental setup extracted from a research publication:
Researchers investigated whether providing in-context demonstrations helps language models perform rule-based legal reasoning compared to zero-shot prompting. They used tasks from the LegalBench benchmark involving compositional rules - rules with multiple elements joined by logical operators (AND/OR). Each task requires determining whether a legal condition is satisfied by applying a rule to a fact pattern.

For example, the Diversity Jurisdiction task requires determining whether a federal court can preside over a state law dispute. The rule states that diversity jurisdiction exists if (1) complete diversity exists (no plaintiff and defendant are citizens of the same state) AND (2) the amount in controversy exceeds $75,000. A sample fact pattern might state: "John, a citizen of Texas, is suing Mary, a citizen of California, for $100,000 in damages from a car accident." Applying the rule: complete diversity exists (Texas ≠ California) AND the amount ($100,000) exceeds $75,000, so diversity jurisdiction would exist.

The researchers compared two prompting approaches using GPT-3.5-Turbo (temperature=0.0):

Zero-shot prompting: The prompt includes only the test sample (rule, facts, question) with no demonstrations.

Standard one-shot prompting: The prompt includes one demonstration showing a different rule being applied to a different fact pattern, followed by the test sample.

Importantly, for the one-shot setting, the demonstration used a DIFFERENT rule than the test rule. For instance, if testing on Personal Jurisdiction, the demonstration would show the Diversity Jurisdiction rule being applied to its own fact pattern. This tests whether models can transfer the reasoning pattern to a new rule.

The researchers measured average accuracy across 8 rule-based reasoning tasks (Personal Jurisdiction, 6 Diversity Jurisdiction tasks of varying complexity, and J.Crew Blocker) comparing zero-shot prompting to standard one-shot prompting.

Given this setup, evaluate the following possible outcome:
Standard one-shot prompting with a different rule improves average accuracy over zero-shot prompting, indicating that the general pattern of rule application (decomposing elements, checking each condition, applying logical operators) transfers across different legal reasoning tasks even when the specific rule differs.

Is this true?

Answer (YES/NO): NO